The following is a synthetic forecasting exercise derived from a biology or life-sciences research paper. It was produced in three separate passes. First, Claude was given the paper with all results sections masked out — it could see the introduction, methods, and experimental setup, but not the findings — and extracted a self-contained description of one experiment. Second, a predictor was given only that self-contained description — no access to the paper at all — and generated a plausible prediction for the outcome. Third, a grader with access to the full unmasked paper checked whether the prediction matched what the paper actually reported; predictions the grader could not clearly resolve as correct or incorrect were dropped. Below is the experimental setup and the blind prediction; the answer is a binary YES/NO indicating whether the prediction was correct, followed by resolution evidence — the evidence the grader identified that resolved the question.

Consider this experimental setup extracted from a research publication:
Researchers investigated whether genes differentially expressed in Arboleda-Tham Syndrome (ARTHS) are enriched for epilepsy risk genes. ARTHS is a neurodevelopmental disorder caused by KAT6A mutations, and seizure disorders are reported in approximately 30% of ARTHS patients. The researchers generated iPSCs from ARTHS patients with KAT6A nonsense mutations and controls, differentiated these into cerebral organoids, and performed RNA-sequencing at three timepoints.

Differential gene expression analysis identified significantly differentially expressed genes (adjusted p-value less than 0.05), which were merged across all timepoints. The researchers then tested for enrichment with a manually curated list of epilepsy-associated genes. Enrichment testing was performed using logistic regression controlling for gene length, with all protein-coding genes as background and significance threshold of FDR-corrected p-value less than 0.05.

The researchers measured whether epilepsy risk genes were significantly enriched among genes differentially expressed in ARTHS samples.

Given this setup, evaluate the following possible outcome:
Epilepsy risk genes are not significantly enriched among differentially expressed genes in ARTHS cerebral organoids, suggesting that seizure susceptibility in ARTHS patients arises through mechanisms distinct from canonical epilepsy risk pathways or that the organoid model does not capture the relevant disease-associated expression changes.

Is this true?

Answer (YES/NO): NO